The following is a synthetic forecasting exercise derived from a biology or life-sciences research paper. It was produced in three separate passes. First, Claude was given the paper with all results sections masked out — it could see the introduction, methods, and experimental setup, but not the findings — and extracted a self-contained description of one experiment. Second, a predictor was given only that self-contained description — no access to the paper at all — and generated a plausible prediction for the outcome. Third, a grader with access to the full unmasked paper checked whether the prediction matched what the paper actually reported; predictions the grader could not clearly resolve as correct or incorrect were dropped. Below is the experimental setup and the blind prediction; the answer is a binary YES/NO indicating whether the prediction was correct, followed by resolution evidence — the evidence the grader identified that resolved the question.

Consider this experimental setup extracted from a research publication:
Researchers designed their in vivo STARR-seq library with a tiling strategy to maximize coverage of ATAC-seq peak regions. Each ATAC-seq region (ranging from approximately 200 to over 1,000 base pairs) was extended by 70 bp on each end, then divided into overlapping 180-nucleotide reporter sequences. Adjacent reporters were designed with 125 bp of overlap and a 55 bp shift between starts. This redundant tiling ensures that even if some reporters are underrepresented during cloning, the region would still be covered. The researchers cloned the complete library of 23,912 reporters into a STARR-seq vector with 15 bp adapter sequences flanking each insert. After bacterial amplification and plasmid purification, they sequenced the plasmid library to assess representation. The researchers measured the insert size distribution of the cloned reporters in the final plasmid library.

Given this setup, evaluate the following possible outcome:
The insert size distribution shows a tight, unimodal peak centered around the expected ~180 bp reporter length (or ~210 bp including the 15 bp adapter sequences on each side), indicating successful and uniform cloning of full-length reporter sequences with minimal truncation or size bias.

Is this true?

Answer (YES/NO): YES